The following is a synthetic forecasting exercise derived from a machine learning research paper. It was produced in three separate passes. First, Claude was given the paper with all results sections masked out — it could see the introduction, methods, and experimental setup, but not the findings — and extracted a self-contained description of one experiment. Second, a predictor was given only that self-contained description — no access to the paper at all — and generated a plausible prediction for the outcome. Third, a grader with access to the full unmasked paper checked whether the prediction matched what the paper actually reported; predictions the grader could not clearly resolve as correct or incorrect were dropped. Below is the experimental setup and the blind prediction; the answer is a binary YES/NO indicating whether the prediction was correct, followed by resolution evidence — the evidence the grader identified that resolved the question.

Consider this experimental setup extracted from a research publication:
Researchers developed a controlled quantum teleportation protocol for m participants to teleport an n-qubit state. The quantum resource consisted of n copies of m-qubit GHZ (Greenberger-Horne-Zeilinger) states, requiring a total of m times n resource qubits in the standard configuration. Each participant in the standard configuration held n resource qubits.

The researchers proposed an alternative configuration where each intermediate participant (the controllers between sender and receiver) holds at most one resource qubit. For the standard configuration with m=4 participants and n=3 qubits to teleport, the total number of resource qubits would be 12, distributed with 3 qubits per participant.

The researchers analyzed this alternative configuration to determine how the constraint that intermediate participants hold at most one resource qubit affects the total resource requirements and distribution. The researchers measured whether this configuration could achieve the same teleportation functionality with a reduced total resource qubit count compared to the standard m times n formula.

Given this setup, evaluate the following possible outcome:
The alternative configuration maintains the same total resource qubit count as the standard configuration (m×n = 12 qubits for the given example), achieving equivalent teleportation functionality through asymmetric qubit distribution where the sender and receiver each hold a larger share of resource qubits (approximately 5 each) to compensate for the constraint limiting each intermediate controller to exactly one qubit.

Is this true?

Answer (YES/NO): NO